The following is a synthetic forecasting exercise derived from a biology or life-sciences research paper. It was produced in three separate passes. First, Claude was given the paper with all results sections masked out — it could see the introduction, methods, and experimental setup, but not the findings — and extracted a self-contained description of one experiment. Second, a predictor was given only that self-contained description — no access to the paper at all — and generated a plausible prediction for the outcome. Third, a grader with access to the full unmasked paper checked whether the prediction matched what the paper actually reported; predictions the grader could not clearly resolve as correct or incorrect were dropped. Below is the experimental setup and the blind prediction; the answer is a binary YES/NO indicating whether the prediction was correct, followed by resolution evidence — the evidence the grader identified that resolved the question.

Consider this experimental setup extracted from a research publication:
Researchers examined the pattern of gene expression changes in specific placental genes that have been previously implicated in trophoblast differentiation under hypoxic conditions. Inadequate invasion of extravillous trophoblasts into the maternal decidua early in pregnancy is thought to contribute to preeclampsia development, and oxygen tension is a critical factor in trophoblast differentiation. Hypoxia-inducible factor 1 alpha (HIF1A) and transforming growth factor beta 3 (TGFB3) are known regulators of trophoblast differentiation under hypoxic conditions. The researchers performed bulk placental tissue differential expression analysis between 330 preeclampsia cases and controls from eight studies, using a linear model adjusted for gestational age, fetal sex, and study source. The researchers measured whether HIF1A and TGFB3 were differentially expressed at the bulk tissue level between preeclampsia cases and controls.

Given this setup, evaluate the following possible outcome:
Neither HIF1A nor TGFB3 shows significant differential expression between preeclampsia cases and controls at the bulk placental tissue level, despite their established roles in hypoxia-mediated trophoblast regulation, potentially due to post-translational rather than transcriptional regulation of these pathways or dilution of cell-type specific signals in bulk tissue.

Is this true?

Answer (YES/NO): YES